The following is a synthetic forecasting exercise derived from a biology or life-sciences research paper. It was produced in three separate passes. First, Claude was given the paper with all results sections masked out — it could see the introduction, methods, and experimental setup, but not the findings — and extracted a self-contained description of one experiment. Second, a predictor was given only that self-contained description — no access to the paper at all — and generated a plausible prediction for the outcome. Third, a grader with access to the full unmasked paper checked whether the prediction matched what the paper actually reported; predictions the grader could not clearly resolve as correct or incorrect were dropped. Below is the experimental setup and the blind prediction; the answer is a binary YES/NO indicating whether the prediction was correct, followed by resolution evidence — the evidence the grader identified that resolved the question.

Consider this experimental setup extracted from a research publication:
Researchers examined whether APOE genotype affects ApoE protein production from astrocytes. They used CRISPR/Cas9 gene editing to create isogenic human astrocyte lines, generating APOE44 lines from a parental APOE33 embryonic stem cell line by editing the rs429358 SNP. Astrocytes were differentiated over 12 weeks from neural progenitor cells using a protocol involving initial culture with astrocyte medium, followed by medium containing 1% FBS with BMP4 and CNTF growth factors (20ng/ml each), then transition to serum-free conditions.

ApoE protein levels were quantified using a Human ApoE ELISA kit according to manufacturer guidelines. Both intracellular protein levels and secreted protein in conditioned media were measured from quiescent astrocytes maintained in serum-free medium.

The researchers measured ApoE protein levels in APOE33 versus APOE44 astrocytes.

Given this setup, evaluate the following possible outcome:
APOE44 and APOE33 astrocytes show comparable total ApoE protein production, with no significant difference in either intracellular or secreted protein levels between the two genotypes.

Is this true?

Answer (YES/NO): NO